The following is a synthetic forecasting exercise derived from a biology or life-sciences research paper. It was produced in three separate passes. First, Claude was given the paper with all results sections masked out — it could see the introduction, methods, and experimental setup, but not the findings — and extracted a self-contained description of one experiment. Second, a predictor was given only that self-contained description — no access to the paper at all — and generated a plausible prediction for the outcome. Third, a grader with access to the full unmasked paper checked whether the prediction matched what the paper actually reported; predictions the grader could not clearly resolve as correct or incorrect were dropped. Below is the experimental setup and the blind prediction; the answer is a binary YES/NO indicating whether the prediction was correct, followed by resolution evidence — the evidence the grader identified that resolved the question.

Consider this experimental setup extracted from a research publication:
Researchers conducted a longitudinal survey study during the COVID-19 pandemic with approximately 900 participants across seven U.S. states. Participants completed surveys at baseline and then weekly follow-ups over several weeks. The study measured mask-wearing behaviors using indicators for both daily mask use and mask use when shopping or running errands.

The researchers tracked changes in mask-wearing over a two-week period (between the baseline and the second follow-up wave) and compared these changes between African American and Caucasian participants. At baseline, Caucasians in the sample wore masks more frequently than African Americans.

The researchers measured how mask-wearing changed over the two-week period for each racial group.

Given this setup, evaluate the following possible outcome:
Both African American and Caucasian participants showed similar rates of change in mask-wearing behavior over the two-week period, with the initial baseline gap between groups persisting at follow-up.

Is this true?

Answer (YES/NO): NO